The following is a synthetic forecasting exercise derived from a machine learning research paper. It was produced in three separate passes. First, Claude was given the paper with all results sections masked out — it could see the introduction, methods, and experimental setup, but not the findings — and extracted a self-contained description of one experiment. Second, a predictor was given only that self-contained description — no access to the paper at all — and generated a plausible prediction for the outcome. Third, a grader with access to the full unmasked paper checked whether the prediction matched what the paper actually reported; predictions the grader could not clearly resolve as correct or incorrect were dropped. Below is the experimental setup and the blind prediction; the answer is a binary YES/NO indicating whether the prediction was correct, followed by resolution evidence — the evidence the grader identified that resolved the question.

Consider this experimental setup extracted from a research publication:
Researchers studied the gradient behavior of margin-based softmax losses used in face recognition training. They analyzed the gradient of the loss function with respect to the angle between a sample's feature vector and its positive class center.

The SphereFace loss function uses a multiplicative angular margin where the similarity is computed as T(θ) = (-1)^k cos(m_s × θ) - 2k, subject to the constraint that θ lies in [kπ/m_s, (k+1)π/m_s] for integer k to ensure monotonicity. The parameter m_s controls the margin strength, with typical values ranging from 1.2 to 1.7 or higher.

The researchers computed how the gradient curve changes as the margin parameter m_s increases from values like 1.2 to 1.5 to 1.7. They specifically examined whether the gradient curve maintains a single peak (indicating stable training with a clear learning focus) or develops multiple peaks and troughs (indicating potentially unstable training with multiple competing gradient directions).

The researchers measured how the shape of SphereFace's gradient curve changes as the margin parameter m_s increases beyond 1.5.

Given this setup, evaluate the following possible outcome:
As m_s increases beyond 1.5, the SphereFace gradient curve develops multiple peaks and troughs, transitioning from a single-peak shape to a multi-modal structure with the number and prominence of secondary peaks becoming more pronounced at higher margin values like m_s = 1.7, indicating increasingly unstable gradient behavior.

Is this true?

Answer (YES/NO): YES